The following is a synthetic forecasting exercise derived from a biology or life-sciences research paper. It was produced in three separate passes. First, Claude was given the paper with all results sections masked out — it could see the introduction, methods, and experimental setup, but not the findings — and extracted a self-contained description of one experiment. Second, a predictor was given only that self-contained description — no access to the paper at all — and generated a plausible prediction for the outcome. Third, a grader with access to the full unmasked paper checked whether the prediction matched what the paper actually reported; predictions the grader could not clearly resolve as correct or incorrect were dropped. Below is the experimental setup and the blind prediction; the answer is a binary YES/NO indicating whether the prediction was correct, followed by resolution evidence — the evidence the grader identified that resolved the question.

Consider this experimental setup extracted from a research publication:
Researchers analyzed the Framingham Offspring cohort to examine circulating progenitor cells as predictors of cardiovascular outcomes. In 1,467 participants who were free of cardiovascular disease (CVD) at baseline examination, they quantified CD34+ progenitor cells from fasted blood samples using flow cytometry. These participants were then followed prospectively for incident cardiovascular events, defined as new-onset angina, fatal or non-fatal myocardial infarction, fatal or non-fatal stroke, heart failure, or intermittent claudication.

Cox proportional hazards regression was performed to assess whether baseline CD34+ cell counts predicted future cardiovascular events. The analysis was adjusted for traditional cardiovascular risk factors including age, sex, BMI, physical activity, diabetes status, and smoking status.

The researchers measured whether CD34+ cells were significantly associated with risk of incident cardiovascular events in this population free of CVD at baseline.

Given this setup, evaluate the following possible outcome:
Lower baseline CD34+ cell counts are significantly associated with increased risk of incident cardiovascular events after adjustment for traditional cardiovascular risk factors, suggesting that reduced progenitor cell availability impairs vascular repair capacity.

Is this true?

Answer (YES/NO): NO